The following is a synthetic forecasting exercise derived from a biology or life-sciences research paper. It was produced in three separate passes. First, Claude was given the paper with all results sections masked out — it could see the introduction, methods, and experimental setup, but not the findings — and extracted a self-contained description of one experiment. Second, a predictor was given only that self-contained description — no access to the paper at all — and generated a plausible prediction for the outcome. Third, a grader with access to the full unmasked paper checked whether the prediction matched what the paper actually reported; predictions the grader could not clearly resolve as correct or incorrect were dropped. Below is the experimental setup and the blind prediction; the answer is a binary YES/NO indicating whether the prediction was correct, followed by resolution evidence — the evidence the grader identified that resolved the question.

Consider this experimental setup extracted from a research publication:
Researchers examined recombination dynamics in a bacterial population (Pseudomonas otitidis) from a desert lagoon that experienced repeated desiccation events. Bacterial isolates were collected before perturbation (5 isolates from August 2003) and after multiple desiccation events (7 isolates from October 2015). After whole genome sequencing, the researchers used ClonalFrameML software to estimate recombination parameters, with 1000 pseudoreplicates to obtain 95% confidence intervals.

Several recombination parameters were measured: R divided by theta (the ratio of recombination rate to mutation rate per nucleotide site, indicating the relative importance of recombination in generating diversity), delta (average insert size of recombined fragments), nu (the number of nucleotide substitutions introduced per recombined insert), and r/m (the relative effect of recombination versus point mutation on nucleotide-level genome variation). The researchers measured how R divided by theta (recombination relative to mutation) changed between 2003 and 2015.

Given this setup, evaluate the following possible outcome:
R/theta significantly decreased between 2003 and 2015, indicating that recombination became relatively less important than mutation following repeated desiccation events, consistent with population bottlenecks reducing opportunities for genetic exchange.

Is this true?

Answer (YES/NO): NO